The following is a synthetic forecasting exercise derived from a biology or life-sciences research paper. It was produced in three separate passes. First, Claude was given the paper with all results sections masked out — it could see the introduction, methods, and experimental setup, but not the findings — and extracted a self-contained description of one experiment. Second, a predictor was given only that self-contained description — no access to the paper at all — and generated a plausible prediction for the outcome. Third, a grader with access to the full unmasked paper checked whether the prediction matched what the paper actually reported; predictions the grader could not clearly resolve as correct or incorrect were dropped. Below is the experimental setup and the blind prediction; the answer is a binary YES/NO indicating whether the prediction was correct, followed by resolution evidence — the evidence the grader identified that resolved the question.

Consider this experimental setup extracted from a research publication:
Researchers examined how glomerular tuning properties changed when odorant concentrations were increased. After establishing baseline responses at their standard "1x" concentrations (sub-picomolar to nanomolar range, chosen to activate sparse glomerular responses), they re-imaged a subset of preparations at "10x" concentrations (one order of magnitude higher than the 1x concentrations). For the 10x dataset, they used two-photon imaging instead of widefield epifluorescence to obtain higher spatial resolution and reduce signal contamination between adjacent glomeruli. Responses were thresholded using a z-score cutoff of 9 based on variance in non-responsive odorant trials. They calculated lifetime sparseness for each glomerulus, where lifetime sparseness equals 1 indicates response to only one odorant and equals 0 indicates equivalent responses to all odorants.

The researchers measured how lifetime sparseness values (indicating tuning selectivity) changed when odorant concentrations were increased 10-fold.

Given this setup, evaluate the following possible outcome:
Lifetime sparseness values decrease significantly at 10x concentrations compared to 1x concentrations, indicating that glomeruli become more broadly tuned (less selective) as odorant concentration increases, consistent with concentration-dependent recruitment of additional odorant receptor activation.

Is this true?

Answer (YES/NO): NO